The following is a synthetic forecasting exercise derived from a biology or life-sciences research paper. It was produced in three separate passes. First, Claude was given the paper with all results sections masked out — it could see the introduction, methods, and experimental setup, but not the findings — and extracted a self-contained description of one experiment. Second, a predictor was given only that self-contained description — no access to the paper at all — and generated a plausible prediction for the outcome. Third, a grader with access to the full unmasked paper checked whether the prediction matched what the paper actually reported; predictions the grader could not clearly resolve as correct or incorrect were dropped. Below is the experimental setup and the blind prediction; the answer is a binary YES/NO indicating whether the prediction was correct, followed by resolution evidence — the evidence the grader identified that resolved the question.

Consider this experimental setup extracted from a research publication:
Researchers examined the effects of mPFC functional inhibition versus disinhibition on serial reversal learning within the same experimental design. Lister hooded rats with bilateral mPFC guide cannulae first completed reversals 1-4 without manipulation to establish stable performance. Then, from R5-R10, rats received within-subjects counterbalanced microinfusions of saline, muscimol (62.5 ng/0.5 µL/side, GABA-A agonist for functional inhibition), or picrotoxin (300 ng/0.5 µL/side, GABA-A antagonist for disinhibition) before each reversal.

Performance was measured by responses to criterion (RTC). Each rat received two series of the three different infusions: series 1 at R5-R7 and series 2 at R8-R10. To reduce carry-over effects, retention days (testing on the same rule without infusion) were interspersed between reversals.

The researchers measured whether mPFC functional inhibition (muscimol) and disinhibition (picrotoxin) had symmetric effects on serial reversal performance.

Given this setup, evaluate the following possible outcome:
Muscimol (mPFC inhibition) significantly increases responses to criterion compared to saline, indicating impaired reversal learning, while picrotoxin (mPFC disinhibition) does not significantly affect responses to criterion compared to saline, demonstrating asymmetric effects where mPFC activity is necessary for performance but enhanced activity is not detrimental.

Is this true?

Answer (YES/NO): NO